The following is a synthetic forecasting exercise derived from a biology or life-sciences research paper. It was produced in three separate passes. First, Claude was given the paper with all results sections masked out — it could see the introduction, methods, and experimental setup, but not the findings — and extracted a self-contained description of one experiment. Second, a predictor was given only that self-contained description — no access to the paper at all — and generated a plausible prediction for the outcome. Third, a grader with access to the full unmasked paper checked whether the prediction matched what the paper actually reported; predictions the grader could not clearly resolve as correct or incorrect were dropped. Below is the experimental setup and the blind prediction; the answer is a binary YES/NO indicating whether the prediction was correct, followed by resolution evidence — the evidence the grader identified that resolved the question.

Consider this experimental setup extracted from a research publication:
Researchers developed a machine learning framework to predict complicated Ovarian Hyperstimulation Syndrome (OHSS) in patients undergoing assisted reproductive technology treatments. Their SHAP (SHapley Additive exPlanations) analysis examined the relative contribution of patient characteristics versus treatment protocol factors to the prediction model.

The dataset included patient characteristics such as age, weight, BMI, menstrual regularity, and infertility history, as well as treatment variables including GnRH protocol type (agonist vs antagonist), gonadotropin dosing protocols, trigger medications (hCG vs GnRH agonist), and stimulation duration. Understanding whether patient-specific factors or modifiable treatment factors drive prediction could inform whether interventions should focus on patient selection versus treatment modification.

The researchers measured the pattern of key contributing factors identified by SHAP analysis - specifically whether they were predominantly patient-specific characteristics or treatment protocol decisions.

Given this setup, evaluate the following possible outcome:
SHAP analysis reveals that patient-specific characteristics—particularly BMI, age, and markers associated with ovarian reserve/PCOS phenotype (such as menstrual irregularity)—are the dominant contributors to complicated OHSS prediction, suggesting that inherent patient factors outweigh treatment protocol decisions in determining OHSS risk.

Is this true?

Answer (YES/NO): NO